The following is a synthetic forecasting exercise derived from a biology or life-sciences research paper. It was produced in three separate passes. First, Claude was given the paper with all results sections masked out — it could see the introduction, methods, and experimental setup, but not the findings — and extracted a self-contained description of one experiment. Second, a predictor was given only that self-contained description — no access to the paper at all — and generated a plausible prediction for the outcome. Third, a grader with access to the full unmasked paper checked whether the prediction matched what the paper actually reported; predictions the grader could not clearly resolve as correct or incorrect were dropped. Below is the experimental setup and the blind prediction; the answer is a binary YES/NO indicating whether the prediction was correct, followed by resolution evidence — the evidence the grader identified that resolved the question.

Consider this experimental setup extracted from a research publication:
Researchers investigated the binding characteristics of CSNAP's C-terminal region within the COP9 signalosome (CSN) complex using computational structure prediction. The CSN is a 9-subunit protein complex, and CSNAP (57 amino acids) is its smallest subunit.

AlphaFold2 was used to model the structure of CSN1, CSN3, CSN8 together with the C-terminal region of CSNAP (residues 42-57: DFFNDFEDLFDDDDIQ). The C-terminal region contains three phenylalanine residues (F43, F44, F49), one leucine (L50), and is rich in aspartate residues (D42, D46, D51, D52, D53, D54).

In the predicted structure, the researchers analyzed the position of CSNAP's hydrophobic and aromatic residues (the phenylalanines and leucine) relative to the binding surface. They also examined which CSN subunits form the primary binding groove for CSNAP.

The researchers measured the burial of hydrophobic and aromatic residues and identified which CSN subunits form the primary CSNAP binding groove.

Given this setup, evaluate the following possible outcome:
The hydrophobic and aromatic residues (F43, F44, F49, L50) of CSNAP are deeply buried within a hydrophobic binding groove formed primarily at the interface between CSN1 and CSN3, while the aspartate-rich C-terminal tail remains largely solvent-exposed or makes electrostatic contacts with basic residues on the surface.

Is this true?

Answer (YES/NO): NO